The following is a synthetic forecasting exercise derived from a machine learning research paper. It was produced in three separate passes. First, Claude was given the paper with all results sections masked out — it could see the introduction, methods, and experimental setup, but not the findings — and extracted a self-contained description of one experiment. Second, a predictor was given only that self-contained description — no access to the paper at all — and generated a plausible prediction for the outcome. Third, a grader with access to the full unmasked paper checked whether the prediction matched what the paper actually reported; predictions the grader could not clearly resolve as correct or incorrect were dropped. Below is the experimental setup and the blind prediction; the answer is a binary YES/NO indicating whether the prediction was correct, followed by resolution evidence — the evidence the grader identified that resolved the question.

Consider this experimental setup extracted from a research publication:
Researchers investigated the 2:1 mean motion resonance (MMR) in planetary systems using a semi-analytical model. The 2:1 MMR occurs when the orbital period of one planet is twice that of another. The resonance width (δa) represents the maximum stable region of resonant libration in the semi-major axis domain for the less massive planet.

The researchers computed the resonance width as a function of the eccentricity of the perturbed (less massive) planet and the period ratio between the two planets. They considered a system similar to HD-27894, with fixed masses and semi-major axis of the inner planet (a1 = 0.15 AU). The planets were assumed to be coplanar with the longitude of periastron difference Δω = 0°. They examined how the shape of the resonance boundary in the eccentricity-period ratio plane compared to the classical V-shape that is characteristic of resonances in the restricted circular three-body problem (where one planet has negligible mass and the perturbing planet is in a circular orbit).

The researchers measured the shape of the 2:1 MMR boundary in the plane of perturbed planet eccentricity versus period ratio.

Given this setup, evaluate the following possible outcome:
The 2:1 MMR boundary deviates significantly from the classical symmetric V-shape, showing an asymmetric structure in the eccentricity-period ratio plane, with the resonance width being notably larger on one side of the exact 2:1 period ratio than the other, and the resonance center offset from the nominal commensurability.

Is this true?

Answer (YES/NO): NO